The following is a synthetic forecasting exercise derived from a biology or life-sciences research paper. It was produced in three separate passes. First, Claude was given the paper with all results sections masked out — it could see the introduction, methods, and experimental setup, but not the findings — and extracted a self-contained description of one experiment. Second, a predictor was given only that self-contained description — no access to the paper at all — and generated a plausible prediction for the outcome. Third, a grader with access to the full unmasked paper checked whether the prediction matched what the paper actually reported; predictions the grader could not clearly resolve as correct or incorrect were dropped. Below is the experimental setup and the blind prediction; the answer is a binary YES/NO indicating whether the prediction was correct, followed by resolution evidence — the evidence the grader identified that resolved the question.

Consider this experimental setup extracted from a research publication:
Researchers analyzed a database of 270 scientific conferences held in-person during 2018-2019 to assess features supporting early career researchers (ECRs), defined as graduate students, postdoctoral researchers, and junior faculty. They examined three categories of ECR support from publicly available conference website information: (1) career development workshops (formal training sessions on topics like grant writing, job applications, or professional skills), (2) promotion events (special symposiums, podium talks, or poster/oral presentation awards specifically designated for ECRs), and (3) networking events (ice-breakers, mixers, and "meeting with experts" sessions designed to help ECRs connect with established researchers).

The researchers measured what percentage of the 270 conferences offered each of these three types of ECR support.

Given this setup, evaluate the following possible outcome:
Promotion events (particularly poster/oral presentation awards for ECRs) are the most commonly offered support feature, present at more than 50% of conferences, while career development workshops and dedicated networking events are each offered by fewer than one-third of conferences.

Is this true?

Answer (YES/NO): NO